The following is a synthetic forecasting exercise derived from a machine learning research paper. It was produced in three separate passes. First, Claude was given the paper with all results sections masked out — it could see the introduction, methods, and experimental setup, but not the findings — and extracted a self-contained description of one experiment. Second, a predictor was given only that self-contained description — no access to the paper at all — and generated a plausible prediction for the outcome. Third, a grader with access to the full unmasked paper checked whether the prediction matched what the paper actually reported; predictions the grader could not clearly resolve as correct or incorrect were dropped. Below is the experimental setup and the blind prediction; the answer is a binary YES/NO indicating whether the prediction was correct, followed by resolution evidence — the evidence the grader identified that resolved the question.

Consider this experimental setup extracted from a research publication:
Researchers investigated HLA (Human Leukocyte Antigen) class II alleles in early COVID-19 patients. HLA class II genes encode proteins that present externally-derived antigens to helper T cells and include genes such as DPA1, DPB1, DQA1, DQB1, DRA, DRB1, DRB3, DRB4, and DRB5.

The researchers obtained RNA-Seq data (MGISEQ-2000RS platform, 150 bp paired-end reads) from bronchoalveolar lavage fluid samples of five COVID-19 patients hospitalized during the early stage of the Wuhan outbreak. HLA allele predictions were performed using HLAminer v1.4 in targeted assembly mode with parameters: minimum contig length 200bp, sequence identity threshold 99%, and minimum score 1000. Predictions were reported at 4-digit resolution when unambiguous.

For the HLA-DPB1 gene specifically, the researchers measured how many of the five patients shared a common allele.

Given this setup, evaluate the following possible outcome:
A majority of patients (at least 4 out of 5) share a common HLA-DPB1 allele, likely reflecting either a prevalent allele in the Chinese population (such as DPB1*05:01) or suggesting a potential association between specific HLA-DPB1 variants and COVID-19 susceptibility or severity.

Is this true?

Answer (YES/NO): YES